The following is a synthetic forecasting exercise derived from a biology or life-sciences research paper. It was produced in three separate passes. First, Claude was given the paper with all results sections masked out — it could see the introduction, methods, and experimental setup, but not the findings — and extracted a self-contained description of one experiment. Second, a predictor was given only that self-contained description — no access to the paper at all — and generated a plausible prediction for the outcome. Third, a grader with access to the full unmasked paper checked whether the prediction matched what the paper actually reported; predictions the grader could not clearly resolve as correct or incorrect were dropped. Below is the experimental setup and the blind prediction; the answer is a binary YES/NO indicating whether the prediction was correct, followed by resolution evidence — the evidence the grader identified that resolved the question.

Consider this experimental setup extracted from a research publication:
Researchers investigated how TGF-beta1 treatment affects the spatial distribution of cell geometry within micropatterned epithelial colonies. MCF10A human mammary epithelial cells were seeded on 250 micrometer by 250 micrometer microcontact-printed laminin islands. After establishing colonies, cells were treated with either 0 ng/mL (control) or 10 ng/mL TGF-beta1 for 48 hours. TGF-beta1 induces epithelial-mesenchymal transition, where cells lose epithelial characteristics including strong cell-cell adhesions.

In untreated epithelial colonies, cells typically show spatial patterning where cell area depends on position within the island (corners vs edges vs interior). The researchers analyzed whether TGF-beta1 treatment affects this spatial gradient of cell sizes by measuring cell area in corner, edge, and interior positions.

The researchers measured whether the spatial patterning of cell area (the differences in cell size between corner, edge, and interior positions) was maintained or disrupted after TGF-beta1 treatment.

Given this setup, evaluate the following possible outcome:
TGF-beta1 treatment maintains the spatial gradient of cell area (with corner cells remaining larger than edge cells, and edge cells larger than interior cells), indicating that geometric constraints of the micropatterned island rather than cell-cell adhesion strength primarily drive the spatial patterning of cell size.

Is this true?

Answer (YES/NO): NO